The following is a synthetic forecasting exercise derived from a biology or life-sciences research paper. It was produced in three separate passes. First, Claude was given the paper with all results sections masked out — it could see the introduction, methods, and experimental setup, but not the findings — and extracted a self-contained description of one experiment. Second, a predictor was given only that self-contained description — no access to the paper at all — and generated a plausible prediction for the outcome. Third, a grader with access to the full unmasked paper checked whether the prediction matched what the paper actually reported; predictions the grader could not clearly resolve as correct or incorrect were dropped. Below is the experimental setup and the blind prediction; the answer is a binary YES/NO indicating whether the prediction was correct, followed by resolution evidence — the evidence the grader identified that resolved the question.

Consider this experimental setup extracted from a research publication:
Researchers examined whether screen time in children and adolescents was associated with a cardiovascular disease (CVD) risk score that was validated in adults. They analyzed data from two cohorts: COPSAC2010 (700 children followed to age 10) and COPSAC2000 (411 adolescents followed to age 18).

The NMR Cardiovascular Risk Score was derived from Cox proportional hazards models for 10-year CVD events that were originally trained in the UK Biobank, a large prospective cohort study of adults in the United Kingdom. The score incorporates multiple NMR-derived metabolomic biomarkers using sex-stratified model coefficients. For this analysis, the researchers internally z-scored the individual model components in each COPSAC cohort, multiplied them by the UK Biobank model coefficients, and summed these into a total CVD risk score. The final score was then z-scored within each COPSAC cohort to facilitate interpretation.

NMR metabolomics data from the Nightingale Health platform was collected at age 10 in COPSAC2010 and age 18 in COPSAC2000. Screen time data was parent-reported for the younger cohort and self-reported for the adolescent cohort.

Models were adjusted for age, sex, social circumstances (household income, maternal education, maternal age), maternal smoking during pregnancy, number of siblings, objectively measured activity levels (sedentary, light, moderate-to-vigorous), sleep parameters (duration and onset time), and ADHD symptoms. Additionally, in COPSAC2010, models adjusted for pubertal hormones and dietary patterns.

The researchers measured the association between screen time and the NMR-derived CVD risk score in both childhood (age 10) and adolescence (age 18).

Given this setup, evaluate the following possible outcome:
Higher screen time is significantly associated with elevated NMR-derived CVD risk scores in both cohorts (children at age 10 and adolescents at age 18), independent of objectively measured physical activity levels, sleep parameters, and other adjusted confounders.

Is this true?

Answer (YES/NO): NO